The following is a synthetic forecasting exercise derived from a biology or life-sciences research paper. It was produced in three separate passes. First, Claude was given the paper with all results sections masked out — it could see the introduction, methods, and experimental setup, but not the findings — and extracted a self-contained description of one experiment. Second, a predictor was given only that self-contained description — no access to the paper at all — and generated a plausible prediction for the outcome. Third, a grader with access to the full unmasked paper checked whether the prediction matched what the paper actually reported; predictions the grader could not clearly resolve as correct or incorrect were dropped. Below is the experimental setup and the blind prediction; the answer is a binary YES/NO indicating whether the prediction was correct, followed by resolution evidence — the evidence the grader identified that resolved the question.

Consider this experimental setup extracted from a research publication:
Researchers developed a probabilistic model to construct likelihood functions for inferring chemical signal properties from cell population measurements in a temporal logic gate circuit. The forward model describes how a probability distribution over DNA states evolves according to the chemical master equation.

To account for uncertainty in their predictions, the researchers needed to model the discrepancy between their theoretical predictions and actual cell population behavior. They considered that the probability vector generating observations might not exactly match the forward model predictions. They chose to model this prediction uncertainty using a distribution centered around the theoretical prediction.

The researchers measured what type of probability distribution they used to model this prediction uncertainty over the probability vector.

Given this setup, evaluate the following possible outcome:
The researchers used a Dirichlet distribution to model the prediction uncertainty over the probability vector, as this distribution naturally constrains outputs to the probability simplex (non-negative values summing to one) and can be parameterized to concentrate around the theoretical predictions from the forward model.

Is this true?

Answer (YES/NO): YES